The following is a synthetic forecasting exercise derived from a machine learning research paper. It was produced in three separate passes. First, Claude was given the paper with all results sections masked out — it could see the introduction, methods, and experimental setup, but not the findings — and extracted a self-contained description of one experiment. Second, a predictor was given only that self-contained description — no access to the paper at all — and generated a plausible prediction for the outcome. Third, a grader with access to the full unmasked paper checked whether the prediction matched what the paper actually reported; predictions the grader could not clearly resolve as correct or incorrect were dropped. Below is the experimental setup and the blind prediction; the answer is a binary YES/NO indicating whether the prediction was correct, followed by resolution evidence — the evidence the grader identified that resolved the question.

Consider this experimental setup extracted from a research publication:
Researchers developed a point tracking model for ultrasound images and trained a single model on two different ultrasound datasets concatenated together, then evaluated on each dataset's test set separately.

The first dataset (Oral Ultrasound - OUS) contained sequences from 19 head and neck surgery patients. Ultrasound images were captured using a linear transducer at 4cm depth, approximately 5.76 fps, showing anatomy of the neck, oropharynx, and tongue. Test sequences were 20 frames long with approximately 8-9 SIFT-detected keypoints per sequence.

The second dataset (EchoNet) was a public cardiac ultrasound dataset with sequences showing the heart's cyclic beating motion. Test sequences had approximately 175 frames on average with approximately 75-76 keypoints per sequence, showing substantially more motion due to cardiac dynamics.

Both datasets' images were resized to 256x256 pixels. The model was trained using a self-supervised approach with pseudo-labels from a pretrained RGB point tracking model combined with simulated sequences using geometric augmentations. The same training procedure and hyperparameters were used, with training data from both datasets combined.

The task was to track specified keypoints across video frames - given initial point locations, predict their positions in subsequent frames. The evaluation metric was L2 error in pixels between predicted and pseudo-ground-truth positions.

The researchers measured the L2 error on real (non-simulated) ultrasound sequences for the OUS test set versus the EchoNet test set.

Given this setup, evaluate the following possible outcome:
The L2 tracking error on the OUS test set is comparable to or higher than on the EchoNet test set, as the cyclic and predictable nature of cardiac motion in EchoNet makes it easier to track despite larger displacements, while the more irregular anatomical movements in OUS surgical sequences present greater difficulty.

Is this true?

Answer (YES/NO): YES